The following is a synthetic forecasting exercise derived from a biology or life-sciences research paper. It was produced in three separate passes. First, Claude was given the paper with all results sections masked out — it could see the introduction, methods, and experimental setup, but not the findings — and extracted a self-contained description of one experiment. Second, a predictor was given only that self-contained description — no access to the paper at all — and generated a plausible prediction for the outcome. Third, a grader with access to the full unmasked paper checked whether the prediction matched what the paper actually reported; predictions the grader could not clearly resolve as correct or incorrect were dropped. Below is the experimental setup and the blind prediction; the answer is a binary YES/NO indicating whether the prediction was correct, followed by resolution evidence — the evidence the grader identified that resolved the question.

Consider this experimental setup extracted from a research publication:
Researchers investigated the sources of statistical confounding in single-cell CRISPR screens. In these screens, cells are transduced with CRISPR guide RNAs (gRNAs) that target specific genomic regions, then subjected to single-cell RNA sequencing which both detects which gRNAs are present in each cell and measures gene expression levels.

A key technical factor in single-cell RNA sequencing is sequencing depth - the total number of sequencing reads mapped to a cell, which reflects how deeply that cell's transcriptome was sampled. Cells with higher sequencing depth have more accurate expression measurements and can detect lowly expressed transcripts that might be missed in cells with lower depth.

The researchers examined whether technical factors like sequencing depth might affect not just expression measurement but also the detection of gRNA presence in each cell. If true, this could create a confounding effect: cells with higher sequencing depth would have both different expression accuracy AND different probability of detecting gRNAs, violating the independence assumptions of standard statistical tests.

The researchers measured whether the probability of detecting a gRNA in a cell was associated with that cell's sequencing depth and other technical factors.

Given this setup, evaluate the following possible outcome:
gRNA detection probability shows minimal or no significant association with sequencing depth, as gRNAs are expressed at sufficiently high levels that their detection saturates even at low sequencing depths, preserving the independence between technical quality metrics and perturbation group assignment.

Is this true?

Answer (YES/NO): NO